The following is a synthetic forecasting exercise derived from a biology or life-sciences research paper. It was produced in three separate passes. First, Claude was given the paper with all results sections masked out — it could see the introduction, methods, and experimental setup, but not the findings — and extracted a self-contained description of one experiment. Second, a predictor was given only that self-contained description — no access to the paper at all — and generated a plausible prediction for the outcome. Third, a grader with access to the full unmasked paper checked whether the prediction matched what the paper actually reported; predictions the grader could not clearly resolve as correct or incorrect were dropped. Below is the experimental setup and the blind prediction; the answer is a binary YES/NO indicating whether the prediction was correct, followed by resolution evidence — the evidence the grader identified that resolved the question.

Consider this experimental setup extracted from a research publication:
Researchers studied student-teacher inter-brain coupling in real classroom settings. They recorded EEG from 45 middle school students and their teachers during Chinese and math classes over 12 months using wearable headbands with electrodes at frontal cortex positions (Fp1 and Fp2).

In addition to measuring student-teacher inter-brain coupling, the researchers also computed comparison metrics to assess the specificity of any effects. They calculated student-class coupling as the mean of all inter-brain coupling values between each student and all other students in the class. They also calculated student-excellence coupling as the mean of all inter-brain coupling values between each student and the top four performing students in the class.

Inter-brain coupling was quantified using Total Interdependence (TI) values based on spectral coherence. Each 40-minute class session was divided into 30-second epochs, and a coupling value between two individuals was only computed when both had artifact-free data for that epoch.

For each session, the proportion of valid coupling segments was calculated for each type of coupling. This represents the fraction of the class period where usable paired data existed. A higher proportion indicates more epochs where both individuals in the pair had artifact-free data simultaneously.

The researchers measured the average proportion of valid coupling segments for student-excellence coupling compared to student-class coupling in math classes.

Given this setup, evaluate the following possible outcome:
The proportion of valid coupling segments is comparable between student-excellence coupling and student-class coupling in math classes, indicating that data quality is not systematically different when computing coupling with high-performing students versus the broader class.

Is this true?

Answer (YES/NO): NO